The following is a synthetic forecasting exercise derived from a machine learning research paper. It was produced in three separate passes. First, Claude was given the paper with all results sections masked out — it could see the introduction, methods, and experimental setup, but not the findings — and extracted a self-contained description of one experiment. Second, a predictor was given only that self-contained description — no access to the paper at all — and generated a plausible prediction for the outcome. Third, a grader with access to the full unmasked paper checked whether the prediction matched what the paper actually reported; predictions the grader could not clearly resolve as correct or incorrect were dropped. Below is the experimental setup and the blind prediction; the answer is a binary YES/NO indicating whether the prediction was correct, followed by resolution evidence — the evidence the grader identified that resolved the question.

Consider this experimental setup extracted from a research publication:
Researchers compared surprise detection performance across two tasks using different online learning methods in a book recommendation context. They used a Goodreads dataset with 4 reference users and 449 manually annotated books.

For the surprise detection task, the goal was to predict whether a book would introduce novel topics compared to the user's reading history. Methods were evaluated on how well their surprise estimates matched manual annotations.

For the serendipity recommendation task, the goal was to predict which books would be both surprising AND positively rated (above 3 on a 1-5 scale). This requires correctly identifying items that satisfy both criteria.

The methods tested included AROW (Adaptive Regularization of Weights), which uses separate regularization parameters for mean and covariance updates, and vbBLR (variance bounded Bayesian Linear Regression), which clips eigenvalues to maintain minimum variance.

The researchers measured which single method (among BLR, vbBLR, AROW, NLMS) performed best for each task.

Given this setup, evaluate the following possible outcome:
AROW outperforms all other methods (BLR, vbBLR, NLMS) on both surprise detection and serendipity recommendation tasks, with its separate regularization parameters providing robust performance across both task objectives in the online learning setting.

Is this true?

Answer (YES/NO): NO